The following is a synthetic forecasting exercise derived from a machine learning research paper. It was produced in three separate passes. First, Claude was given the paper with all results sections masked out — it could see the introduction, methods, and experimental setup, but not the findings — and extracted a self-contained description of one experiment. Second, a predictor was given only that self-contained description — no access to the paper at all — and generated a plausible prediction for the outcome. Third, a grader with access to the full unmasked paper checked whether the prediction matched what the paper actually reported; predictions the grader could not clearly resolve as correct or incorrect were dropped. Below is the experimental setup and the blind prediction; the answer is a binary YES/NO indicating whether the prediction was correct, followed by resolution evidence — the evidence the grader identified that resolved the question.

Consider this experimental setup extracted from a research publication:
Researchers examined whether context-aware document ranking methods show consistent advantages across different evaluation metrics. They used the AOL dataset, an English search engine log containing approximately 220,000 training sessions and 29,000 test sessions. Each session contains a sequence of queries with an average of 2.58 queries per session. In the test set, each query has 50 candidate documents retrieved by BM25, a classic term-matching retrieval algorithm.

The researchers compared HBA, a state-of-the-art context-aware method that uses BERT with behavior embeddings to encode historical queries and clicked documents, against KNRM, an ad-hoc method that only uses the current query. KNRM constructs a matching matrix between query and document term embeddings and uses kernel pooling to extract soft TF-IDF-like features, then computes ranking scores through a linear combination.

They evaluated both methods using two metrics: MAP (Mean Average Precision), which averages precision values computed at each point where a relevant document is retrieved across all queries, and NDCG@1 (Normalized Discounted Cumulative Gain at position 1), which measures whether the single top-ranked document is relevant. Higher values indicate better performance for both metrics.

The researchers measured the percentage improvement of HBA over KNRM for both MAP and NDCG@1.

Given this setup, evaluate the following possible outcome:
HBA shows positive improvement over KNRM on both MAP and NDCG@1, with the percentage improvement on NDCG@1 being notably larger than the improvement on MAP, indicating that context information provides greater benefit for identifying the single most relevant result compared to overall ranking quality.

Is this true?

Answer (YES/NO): YES